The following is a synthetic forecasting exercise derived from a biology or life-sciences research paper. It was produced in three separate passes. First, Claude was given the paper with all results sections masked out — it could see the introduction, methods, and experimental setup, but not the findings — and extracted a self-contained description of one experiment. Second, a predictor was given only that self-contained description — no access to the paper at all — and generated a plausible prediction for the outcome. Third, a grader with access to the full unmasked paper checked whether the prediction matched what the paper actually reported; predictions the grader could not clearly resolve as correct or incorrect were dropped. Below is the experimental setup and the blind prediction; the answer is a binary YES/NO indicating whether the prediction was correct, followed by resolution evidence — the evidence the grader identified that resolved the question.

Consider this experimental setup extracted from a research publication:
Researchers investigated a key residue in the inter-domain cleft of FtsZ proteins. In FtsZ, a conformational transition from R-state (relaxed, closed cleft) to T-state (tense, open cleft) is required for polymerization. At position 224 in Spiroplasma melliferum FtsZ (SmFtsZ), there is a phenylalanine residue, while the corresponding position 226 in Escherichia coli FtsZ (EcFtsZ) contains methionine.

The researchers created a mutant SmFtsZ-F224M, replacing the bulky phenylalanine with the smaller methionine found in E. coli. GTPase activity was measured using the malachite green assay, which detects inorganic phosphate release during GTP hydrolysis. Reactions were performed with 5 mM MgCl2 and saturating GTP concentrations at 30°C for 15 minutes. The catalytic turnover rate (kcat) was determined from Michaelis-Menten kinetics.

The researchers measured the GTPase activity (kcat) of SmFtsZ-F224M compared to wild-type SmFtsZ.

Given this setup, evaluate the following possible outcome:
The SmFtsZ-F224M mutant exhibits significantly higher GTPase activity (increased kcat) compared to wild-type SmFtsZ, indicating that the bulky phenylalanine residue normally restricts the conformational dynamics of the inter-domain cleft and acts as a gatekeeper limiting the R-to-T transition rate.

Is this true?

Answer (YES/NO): YES